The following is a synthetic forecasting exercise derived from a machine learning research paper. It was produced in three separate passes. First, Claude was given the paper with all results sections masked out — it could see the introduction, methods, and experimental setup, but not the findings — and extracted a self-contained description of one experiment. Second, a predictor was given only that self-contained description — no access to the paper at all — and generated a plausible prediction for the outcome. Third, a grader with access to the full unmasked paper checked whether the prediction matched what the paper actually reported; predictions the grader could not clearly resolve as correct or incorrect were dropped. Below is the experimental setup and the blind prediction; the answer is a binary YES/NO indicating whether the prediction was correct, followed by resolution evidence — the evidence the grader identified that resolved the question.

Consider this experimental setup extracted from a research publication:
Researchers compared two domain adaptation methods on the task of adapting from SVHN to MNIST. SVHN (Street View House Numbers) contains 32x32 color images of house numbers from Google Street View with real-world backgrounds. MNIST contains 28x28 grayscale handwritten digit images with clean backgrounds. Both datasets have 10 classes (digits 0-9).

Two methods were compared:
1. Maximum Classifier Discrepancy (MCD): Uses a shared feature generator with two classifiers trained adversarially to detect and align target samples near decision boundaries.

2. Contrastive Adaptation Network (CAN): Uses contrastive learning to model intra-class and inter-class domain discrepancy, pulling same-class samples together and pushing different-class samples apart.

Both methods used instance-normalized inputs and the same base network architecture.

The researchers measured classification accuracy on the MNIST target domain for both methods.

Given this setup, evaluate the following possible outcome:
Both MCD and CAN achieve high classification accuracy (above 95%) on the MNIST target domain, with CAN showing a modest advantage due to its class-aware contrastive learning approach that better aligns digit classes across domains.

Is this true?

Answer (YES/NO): NO